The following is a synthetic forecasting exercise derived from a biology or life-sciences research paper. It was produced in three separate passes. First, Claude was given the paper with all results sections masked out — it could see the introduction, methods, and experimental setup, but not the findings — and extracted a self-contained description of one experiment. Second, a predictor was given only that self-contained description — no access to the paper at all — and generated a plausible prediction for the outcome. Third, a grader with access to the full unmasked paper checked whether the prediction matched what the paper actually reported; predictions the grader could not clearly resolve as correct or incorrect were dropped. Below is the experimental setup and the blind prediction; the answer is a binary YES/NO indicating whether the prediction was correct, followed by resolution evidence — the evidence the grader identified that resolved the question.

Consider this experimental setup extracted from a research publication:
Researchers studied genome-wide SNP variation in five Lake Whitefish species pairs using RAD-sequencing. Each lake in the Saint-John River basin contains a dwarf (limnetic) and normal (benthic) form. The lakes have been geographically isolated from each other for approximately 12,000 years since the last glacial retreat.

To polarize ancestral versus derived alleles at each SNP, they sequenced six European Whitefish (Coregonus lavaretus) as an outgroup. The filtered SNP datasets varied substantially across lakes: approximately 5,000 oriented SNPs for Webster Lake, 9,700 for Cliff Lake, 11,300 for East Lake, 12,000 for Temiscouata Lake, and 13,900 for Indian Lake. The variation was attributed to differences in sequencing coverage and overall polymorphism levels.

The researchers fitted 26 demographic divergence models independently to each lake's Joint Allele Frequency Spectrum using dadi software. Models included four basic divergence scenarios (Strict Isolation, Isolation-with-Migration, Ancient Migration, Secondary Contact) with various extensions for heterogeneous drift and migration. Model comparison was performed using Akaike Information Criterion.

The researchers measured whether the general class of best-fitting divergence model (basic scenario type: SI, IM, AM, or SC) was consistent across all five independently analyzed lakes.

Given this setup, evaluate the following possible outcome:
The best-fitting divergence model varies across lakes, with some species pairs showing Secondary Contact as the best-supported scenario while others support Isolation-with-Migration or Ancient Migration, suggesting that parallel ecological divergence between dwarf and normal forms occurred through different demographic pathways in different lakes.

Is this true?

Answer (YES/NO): NO